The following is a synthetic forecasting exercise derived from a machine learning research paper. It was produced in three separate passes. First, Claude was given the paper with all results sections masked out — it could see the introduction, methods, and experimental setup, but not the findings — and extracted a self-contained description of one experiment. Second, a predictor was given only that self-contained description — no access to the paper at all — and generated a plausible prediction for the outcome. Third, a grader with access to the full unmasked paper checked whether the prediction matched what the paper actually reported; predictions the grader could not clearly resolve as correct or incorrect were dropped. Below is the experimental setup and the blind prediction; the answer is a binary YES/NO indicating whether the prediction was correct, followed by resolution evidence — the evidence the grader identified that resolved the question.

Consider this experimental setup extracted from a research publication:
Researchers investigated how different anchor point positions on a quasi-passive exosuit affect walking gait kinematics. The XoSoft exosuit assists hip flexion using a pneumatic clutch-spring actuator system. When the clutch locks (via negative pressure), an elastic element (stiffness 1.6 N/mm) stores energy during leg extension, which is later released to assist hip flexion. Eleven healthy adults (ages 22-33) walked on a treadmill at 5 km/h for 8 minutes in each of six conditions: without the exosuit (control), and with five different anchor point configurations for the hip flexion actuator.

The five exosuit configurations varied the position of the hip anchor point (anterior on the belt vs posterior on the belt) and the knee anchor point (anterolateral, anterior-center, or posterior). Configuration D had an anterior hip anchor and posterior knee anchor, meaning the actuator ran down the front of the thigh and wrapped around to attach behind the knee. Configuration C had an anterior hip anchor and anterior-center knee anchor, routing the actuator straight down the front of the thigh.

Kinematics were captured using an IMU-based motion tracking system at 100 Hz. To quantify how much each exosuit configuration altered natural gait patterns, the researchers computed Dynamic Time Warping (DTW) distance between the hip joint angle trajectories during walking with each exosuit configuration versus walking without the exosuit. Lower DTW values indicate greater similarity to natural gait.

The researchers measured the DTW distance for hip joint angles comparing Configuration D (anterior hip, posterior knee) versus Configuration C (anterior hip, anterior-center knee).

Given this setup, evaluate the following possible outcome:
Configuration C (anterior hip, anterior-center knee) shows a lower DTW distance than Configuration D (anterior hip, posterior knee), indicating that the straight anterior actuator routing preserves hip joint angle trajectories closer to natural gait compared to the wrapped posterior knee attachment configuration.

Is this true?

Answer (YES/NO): NO